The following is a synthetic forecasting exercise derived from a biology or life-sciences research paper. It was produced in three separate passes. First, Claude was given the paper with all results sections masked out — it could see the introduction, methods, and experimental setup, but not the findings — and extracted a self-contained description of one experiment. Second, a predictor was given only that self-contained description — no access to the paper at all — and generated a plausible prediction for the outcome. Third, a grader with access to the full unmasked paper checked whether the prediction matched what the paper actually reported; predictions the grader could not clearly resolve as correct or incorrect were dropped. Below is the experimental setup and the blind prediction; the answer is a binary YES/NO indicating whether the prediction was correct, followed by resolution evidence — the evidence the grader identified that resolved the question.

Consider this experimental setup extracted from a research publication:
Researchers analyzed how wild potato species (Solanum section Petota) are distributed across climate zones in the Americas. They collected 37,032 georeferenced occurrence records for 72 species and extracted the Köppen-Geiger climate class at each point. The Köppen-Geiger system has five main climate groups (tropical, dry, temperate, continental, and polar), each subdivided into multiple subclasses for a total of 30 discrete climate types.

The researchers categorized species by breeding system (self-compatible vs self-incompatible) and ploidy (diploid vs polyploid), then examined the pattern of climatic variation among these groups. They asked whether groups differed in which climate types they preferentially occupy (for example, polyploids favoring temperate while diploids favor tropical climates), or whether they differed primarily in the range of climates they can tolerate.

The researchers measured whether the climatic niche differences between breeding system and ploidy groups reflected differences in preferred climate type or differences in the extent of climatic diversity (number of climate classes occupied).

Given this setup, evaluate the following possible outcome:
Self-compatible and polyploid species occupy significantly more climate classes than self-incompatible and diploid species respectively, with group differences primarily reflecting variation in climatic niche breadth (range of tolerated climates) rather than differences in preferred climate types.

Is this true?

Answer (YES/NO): NO